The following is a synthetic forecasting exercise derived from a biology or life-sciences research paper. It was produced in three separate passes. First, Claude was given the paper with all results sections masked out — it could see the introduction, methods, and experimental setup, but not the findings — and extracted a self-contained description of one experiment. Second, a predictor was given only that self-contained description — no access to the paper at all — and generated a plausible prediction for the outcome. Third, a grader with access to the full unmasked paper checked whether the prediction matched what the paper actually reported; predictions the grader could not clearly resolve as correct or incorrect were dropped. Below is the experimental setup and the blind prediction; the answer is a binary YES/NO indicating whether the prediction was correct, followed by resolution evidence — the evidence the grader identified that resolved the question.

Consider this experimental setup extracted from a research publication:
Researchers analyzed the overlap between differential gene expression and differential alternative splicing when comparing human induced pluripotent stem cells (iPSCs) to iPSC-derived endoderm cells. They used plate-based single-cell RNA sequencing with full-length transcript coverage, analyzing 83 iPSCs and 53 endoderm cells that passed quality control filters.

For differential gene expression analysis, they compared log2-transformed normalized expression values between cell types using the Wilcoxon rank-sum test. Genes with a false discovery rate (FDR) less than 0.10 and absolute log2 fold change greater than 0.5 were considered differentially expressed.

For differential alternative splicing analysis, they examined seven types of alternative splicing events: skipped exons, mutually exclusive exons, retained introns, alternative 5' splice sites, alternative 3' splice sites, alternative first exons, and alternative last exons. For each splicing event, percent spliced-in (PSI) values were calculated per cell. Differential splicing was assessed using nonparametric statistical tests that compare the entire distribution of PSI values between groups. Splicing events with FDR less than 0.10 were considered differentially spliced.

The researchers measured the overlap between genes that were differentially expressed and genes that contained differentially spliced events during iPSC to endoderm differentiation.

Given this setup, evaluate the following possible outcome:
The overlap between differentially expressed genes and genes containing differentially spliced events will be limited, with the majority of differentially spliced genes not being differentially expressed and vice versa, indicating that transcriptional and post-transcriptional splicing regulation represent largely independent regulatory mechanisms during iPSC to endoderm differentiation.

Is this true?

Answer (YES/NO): NO